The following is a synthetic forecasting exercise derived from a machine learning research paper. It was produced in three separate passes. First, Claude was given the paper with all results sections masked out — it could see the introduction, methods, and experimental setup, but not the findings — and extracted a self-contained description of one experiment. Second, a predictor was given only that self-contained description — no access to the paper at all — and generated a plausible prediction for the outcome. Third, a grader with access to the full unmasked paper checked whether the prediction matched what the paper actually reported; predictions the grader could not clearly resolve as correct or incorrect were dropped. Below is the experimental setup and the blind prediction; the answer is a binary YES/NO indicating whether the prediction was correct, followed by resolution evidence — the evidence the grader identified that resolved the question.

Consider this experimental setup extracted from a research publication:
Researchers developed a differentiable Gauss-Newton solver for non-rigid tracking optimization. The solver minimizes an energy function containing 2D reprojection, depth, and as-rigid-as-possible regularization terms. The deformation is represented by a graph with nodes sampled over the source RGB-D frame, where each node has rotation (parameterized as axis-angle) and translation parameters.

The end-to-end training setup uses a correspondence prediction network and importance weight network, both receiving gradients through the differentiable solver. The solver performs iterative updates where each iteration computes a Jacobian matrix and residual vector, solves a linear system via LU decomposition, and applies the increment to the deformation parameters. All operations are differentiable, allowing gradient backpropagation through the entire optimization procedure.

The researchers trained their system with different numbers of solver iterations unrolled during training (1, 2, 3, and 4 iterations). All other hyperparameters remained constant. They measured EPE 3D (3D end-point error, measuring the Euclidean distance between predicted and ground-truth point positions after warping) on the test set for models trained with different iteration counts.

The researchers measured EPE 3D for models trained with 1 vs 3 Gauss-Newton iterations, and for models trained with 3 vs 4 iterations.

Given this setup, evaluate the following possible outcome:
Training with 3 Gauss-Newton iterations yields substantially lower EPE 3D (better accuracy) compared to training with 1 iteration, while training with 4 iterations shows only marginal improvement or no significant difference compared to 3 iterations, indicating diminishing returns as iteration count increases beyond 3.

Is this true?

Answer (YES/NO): YES